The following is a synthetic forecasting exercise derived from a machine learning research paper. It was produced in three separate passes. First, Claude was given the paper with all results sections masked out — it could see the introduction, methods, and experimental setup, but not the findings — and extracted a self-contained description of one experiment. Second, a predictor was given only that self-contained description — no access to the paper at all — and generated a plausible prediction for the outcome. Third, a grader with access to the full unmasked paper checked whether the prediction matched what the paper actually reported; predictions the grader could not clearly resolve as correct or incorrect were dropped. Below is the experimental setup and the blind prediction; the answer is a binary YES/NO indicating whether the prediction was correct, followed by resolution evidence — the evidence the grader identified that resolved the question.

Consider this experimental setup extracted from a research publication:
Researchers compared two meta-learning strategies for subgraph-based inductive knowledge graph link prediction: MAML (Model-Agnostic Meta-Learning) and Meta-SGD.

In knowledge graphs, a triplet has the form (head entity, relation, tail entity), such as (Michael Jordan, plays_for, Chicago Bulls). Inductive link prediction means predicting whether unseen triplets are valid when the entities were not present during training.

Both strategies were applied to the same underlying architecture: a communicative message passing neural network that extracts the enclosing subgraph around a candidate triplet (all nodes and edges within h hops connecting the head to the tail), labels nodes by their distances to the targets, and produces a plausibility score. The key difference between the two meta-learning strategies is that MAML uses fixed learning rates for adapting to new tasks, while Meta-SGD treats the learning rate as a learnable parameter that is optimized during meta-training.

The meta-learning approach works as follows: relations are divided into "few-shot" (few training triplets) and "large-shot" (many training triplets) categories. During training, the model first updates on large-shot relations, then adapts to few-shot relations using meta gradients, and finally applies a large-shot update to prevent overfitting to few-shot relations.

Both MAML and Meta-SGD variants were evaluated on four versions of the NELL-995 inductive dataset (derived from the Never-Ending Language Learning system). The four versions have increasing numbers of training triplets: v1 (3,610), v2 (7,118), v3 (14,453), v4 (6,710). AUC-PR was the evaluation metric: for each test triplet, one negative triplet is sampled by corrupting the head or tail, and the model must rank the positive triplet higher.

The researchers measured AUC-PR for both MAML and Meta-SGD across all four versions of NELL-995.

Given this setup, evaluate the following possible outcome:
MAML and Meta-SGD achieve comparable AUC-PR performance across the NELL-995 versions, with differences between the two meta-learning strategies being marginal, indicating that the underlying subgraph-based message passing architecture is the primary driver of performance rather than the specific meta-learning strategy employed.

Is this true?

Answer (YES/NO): NO